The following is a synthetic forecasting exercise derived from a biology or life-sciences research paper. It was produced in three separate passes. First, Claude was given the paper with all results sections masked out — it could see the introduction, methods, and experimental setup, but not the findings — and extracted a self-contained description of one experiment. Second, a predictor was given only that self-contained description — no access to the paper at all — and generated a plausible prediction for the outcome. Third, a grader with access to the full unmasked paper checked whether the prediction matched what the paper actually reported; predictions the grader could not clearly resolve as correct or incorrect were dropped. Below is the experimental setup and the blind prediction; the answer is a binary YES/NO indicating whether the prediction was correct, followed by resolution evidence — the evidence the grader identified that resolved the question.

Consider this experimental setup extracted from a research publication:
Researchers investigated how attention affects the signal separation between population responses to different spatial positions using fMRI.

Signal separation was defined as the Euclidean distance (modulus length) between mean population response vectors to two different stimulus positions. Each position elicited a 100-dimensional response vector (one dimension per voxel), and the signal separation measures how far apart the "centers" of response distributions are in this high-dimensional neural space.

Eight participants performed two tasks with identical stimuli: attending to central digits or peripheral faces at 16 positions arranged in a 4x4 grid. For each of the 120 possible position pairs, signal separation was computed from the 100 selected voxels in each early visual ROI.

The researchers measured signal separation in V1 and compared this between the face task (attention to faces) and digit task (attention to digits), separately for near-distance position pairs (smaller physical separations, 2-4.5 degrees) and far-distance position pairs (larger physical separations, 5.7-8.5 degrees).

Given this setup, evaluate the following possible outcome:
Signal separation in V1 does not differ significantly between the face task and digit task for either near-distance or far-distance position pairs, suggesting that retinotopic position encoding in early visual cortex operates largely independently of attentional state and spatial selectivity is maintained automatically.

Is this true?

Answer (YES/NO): NO